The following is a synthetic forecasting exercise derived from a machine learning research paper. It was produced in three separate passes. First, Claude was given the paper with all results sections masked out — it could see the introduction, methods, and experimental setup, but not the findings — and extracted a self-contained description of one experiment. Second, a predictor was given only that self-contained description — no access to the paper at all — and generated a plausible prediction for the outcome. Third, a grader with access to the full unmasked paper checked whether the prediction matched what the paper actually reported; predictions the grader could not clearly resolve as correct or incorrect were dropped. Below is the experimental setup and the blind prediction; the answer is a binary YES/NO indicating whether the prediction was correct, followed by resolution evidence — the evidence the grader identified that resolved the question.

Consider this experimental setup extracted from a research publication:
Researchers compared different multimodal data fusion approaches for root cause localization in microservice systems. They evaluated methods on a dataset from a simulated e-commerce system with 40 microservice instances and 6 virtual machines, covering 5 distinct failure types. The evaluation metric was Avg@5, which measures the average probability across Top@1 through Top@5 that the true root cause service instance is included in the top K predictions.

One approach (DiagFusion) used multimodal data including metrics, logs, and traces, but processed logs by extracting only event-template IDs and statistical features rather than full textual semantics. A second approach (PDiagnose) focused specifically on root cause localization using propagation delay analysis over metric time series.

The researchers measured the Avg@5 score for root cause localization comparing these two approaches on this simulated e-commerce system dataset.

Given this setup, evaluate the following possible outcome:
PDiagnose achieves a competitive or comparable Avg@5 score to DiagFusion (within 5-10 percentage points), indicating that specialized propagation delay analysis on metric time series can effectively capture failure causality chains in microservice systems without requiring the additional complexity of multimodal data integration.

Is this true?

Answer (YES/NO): NO